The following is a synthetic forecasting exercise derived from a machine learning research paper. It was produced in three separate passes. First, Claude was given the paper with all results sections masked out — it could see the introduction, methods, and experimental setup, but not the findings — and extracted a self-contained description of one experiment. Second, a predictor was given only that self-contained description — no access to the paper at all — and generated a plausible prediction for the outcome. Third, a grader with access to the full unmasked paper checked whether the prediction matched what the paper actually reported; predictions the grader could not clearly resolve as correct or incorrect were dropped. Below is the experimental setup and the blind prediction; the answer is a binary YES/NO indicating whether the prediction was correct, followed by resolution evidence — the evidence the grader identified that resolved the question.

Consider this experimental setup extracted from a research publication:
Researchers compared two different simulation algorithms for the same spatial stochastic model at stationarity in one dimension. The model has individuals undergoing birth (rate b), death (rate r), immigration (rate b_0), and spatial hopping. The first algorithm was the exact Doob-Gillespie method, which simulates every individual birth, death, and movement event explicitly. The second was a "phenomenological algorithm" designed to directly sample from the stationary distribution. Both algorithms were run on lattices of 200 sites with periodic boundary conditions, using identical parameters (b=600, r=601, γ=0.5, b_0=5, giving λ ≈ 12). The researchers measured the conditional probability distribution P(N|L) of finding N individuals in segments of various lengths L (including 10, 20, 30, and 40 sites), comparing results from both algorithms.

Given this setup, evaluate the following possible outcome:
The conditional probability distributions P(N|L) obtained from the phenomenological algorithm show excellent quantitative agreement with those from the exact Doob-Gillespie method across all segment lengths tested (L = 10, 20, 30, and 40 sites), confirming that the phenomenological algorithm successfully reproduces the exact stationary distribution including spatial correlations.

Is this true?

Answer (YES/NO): YES